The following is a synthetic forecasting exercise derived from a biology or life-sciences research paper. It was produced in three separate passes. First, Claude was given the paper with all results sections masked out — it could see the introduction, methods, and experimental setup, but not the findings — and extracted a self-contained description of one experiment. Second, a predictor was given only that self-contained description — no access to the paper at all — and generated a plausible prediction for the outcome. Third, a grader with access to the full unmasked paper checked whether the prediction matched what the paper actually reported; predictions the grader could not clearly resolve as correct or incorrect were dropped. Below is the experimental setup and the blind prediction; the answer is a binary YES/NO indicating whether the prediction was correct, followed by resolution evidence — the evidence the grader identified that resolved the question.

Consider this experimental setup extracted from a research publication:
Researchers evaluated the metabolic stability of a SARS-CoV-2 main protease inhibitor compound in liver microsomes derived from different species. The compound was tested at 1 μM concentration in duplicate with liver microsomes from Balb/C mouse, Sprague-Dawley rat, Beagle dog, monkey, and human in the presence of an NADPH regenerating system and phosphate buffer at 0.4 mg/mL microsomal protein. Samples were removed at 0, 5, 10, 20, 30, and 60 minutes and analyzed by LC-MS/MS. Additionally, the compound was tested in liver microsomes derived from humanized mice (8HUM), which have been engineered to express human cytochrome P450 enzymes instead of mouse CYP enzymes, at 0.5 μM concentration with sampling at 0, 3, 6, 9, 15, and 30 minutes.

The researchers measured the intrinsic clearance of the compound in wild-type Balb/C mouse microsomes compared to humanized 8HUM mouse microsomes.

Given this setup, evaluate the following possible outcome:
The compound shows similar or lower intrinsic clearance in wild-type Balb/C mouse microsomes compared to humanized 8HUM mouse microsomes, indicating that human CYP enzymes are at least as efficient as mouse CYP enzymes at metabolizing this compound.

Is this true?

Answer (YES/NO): NO